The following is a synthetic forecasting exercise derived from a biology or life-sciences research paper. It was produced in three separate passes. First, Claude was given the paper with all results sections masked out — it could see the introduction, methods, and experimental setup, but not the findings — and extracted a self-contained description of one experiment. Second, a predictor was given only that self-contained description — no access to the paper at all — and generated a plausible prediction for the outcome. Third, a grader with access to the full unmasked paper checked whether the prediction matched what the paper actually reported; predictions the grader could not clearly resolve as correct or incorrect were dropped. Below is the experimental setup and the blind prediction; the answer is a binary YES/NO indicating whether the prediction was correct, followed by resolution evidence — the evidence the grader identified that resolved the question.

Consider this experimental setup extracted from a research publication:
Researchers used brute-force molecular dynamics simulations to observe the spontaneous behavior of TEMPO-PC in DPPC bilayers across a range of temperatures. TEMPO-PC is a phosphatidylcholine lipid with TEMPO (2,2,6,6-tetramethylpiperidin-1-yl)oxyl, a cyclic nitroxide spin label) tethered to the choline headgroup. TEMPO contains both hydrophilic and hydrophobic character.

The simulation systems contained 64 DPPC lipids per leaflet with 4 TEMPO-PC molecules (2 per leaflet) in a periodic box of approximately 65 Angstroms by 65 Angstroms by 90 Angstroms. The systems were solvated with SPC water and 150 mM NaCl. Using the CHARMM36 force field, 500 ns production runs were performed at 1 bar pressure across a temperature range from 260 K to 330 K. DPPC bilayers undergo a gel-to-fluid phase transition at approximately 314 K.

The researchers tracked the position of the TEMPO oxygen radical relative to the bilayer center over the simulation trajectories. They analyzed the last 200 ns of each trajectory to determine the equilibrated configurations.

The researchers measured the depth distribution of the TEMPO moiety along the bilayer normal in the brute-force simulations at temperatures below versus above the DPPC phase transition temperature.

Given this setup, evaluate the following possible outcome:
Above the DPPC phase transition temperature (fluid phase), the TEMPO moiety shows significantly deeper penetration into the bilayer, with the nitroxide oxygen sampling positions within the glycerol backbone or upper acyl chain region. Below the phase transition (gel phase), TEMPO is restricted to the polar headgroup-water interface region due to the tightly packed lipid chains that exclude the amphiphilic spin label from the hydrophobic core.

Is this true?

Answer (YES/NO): NO